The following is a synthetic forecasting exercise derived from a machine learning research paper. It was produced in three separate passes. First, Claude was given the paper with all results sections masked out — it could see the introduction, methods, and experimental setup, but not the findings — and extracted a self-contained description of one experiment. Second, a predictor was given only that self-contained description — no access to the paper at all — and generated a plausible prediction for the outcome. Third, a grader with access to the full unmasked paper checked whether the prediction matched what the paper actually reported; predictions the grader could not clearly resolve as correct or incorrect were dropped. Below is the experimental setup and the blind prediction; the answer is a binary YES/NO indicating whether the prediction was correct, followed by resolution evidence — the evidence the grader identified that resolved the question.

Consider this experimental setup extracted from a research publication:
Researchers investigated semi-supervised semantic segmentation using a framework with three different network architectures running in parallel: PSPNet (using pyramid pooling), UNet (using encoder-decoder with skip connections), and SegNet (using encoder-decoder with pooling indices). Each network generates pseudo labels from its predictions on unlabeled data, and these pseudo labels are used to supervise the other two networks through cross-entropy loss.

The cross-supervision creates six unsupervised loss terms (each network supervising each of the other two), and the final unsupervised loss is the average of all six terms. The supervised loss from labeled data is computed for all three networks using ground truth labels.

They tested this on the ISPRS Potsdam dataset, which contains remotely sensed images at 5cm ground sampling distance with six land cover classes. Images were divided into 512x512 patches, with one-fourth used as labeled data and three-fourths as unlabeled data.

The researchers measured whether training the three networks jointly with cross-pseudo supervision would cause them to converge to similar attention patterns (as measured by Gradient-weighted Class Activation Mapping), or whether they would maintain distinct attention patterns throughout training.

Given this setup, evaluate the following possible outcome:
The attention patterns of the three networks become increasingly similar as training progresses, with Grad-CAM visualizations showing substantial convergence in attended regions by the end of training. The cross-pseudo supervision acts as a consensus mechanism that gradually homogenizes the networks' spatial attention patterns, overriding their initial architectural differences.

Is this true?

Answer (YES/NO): NO